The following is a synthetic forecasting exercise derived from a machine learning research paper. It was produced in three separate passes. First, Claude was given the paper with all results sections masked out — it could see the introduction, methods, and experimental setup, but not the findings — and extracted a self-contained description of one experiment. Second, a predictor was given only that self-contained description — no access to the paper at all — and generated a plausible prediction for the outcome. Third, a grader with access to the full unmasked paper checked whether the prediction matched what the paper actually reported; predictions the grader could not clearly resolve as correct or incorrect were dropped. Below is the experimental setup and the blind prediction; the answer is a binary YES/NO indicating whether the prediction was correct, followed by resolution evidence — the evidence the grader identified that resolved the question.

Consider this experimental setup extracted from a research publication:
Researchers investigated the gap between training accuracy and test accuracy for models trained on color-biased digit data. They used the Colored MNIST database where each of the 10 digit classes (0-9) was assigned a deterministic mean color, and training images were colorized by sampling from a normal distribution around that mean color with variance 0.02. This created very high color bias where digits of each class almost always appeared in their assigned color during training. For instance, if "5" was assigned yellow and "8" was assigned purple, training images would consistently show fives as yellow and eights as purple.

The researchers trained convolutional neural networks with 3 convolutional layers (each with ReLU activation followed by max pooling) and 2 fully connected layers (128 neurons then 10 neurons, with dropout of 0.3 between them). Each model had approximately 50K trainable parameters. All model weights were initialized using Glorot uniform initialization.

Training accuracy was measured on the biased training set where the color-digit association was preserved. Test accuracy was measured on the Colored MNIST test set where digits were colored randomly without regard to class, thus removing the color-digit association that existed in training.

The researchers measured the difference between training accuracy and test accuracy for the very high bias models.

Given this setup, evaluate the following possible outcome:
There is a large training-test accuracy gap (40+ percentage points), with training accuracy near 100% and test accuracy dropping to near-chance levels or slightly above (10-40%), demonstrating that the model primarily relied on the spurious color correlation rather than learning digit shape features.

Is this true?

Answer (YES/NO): NO